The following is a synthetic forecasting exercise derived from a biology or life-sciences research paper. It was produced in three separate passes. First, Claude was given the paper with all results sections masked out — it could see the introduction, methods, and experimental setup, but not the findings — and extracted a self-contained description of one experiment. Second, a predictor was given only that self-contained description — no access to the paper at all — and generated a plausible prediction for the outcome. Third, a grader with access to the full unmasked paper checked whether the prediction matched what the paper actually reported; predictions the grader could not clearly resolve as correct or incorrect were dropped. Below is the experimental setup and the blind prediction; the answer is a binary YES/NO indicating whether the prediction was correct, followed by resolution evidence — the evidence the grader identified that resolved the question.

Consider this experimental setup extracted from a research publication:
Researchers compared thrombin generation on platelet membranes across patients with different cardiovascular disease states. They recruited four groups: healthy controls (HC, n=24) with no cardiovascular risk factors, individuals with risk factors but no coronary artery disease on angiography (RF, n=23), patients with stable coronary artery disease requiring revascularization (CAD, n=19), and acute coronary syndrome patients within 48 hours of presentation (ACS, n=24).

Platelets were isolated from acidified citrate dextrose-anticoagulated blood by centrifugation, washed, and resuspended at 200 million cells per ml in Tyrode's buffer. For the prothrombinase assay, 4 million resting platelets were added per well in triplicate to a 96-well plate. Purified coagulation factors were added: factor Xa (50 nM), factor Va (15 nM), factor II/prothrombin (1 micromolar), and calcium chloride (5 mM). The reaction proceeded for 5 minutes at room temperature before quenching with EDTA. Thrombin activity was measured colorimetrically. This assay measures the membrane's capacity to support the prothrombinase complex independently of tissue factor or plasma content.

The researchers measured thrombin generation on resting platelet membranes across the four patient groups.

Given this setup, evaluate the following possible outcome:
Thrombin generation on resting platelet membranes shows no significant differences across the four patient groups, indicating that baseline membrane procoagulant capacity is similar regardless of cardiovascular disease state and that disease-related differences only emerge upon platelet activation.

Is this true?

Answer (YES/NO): NO